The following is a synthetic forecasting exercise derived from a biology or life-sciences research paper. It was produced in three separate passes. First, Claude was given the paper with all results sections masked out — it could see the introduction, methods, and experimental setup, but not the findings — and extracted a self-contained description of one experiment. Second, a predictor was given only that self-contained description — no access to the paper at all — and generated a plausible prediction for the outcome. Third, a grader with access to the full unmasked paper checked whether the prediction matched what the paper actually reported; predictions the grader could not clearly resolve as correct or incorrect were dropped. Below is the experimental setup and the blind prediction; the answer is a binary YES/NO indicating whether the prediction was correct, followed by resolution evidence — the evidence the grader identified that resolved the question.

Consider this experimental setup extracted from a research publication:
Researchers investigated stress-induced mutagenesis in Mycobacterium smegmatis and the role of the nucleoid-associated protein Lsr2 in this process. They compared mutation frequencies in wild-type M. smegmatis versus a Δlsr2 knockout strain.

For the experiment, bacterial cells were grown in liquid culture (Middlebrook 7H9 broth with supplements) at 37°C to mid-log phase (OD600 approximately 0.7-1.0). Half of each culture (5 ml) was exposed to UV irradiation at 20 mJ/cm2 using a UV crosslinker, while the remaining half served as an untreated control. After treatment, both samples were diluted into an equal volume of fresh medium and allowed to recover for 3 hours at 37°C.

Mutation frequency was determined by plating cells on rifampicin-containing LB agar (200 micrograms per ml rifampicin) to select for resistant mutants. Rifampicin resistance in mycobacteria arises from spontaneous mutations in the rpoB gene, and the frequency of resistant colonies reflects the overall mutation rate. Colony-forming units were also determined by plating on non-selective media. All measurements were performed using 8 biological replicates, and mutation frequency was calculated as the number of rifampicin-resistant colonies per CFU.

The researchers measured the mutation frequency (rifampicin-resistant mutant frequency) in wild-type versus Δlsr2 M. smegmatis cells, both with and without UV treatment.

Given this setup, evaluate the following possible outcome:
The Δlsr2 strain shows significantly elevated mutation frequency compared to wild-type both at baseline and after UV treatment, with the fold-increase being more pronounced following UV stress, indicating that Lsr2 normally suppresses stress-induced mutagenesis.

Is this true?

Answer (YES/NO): NO